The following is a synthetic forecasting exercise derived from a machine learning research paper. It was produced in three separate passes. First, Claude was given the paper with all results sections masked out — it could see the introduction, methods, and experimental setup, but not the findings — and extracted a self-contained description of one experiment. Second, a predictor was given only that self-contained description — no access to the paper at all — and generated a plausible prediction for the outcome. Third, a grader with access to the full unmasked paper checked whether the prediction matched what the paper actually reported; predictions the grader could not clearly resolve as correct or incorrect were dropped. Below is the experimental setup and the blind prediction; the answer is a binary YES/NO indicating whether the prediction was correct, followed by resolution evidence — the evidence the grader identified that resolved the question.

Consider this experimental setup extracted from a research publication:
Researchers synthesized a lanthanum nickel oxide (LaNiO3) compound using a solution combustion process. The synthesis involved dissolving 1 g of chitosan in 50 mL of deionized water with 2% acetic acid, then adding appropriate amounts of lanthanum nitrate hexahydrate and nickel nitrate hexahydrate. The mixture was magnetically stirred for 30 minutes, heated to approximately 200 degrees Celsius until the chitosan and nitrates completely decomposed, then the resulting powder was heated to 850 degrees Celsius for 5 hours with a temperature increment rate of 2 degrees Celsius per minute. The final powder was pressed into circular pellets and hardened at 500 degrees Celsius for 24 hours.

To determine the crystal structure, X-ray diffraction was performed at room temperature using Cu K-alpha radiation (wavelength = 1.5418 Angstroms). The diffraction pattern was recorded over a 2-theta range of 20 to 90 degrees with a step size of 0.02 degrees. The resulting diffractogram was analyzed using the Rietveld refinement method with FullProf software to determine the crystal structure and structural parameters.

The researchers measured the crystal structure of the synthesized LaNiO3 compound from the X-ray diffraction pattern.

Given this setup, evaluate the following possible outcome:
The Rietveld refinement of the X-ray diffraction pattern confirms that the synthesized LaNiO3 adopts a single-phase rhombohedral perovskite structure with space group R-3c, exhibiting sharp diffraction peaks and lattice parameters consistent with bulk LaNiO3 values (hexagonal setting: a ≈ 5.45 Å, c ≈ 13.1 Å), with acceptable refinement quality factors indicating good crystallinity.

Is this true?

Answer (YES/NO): YES